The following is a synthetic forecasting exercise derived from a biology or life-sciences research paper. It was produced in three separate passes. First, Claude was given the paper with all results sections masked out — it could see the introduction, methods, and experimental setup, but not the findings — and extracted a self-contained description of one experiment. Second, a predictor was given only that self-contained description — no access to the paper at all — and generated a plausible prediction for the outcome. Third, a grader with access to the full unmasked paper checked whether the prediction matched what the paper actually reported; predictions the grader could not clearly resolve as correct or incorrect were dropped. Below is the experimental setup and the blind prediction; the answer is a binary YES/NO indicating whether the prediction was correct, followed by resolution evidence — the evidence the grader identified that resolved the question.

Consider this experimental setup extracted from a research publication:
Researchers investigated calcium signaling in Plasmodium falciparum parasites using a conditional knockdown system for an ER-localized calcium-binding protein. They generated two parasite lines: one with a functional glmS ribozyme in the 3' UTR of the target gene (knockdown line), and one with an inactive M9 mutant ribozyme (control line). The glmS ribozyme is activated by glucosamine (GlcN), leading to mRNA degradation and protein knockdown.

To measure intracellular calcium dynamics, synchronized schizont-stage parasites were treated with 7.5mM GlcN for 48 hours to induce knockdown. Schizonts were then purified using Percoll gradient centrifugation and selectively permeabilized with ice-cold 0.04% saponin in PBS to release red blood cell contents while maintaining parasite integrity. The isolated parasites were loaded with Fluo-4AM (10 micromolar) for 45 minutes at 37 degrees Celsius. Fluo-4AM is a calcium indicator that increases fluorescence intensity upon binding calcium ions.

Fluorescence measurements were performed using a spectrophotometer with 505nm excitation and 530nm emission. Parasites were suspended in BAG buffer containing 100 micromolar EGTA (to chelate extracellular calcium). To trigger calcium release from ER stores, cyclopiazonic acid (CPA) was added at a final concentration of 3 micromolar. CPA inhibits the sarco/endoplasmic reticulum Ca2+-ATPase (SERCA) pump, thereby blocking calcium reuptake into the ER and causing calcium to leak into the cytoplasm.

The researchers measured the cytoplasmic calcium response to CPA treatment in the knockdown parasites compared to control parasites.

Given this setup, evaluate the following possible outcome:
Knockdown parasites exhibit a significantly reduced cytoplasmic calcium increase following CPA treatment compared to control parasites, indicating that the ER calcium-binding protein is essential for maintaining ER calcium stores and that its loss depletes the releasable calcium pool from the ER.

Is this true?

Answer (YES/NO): NO